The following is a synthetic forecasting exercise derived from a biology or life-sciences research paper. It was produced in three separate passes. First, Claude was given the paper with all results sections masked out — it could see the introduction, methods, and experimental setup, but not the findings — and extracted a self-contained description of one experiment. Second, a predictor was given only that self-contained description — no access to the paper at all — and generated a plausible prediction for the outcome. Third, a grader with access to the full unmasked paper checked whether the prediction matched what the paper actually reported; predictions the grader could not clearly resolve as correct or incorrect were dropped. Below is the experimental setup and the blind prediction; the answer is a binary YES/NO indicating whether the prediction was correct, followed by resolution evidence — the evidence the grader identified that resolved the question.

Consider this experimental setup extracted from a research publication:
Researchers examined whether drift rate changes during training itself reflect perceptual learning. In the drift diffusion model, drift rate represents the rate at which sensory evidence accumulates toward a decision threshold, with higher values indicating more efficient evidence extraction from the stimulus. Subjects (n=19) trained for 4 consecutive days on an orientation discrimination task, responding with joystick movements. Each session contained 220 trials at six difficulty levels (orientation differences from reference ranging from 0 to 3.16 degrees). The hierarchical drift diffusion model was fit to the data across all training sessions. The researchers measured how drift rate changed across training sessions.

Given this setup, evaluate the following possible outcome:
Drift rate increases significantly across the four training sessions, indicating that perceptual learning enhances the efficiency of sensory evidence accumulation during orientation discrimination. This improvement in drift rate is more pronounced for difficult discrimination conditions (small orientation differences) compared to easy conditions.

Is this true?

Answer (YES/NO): NO